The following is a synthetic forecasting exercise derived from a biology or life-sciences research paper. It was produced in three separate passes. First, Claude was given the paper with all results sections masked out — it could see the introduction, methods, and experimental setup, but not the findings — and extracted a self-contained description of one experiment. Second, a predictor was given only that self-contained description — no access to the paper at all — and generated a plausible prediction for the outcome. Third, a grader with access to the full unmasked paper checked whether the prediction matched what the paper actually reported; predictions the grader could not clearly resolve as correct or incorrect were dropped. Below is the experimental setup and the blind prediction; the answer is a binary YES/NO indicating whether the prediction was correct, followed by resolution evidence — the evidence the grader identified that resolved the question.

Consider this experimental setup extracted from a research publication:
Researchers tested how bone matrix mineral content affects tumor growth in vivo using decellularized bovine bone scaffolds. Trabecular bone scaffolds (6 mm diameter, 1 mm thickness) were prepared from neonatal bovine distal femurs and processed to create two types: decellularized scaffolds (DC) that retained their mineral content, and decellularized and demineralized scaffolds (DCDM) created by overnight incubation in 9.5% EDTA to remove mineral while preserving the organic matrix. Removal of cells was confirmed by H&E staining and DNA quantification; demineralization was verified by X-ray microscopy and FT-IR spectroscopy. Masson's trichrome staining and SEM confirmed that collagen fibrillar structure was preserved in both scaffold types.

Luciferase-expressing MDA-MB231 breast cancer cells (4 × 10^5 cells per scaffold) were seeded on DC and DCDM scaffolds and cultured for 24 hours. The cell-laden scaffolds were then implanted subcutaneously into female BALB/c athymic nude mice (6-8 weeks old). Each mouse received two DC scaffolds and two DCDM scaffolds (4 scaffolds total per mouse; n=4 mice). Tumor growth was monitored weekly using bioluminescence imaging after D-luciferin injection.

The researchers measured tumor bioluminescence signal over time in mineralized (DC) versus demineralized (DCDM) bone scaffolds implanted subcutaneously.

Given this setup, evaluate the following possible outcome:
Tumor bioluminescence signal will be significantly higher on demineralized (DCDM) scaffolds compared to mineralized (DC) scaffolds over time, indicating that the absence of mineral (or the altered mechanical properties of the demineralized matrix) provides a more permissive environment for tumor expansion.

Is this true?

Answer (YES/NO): YES